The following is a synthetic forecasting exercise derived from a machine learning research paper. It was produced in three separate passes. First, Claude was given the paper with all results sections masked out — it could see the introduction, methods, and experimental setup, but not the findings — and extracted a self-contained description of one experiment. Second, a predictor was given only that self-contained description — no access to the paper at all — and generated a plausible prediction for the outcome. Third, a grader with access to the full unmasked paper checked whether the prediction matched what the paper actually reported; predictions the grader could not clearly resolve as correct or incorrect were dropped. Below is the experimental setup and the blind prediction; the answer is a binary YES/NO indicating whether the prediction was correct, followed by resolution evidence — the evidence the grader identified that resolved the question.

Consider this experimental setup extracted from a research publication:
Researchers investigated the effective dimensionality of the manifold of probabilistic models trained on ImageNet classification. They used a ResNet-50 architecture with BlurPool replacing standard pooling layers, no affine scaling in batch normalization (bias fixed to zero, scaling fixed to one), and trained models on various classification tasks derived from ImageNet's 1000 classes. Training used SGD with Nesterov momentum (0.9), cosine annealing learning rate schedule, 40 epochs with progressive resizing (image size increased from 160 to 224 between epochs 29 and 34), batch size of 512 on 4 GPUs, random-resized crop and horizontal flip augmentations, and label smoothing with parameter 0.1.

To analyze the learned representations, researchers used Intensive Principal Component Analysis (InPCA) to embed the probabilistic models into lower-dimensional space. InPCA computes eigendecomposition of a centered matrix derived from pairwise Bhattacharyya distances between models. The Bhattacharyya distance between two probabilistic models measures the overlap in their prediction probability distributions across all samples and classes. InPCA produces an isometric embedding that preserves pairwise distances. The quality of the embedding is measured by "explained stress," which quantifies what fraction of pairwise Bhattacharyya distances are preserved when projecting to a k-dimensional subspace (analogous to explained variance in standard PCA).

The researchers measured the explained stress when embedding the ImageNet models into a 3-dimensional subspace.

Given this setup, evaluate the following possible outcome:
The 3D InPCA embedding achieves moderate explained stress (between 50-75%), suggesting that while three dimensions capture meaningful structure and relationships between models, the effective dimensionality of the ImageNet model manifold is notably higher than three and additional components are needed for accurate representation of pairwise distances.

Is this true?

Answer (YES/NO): NO